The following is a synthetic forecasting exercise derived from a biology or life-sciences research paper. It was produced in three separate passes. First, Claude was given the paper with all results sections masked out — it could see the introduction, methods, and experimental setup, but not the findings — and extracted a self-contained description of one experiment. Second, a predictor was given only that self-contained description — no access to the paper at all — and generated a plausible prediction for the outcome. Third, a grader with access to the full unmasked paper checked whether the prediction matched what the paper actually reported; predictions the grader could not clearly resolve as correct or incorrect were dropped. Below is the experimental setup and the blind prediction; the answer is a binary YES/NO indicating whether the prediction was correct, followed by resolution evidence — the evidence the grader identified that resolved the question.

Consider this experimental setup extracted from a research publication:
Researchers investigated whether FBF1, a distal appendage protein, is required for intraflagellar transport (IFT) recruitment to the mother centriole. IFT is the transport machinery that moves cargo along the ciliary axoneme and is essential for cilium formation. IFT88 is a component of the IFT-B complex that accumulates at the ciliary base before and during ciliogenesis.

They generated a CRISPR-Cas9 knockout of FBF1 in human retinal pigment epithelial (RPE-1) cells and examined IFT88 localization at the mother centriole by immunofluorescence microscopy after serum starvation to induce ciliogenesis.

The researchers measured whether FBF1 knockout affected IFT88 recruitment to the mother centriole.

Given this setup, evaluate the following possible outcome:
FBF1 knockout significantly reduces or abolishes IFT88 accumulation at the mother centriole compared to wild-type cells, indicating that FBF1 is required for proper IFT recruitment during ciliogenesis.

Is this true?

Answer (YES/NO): NO